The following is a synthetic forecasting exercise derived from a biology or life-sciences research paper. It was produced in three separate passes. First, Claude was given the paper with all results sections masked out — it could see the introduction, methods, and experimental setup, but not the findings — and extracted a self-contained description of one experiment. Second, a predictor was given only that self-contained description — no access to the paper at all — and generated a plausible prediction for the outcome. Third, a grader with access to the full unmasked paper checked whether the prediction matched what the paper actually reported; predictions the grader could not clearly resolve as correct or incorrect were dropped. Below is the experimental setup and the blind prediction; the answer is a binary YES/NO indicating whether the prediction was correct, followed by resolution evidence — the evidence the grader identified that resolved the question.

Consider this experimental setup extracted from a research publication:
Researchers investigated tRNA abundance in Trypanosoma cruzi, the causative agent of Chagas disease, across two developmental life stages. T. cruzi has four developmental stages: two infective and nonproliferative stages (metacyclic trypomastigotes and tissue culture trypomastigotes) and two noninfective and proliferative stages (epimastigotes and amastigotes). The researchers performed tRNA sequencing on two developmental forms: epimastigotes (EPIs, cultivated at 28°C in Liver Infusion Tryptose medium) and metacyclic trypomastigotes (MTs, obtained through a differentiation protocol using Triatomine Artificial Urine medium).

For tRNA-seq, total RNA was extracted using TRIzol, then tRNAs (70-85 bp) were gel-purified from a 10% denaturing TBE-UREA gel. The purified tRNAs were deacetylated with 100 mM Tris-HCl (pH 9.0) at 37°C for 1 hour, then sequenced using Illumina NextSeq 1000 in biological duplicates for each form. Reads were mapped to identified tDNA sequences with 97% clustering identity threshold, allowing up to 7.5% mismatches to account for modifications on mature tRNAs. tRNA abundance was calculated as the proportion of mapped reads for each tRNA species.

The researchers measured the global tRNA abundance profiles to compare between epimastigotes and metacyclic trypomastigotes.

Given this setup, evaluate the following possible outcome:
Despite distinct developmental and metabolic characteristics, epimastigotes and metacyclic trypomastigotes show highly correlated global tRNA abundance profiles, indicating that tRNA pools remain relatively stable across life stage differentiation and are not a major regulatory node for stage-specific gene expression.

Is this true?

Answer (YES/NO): YES